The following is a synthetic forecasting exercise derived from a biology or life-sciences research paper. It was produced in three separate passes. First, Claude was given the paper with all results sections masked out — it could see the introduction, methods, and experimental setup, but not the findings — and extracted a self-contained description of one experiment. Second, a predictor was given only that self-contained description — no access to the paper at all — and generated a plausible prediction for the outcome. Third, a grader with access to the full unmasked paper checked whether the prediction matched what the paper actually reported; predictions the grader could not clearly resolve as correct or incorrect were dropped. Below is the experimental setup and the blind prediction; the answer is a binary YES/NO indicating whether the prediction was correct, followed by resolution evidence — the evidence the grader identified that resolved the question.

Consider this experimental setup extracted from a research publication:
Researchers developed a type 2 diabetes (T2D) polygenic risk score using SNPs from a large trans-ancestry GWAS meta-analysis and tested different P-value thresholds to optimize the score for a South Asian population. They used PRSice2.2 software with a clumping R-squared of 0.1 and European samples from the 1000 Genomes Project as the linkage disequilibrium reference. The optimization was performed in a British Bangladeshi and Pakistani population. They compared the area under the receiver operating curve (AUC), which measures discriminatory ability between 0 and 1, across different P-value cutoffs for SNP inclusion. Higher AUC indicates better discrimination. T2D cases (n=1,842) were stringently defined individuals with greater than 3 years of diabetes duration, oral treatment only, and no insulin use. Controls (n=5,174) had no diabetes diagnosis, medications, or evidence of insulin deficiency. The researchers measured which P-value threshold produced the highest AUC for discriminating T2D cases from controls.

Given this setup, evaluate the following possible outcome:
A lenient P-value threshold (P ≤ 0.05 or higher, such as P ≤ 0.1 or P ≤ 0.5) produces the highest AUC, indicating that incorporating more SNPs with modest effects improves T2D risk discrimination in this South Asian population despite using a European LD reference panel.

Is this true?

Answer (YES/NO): NO